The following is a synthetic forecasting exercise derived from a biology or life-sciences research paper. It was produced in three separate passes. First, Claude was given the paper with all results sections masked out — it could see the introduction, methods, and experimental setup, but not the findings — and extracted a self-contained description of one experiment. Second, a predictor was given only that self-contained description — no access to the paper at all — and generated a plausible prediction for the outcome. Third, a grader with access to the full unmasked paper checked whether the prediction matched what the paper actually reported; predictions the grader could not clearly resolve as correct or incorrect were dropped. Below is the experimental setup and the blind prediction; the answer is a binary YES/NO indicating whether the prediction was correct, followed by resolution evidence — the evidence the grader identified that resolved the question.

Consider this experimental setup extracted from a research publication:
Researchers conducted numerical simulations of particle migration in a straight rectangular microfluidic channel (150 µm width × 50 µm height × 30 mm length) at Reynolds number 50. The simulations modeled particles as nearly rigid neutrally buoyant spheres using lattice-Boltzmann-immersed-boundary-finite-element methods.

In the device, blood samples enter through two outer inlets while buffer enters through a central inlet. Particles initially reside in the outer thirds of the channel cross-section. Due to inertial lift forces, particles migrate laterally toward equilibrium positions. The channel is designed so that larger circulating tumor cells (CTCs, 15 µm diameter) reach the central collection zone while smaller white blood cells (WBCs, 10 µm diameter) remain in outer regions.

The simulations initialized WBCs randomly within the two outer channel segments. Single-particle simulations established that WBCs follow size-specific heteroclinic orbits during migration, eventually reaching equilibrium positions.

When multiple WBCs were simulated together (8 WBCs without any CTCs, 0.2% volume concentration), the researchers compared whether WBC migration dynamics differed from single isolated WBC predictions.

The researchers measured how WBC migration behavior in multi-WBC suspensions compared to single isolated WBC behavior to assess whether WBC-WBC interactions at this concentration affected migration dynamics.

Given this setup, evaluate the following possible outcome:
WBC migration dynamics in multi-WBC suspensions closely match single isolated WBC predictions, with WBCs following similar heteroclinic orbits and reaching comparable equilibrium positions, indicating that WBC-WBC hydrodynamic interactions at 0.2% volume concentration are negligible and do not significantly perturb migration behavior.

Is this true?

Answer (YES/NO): NO